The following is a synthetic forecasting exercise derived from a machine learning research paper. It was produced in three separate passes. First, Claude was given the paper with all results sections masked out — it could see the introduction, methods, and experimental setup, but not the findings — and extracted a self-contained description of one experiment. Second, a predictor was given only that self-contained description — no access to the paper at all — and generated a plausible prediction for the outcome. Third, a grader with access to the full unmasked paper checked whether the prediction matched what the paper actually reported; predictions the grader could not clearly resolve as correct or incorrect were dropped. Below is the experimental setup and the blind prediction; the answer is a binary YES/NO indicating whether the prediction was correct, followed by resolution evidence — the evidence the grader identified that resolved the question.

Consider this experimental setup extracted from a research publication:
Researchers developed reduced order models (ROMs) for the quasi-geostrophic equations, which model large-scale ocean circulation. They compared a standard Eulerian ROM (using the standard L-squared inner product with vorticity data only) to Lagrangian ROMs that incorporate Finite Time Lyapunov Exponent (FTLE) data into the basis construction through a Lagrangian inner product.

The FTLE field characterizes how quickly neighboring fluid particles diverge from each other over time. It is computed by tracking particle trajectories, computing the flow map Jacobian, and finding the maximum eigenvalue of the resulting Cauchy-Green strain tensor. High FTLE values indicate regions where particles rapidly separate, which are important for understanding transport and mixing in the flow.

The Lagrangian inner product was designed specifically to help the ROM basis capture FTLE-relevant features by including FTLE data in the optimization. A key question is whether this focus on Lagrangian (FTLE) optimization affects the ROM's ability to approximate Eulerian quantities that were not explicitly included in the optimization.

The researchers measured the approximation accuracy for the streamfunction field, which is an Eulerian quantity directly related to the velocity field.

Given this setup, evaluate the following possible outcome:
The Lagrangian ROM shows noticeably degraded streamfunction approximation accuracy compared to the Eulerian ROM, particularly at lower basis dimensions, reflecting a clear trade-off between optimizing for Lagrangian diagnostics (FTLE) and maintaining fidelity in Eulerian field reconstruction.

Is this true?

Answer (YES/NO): NO